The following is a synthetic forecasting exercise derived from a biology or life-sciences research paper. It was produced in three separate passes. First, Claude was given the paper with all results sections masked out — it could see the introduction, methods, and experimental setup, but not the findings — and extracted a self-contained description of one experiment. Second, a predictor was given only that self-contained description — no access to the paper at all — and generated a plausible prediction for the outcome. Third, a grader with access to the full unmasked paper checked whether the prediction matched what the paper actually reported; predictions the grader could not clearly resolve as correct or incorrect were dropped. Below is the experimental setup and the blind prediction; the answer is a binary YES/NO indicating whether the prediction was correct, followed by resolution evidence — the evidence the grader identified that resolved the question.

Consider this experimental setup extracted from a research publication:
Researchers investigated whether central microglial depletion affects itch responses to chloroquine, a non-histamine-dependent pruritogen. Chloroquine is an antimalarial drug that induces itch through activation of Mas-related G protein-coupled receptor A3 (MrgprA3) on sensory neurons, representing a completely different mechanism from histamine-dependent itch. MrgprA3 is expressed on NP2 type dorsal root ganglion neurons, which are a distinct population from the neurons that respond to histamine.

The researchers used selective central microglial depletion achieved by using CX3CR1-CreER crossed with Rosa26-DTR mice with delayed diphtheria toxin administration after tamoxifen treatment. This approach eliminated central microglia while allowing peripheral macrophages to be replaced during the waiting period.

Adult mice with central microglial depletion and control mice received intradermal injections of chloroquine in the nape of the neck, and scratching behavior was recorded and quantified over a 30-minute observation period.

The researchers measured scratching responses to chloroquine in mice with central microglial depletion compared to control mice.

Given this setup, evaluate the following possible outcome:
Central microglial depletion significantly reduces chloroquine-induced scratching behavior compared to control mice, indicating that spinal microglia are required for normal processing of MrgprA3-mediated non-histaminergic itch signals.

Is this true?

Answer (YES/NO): YES